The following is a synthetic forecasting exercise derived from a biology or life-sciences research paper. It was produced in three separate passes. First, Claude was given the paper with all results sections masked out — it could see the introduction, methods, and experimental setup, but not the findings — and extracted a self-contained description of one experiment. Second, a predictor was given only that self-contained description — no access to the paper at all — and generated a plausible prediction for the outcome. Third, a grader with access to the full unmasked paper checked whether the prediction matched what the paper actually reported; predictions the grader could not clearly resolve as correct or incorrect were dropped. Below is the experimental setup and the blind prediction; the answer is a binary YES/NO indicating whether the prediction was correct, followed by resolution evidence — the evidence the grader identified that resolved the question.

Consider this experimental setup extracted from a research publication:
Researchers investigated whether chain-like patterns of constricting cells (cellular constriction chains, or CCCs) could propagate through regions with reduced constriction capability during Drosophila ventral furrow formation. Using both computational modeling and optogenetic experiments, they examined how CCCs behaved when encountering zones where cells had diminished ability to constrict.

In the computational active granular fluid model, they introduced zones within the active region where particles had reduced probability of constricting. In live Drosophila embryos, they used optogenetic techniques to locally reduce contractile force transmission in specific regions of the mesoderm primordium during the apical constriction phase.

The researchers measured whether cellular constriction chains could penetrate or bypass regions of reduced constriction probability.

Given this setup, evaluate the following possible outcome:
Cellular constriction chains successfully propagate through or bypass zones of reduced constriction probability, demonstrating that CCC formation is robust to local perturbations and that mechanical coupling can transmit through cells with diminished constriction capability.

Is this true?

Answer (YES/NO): YES